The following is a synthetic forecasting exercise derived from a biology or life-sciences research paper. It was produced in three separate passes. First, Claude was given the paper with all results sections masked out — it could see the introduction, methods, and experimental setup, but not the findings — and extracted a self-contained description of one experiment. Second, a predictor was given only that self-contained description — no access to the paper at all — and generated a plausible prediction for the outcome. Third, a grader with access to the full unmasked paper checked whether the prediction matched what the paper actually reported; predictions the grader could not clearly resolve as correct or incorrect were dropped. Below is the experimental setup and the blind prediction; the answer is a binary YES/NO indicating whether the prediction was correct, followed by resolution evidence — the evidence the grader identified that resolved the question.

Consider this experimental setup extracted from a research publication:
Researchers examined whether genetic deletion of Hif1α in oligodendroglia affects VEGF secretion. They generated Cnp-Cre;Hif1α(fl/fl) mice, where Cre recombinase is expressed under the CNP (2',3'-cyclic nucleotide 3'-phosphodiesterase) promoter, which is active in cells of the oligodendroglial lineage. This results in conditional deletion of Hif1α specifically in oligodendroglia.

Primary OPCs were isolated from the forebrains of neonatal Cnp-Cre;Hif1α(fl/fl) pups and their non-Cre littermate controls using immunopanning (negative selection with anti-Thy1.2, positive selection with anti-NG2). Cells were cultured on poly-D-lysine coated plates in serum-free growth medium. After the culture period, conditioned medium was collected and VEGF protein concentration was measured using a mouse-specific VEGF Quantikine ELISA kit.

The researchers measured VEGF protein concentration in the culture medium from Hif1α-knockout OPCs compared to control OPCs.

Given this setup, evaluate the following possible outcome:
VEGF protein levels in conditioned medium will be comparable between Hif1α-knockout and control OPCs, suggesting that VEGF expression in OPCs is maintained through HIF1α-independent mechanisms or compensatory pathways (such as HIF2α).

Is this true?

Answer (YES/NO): YES